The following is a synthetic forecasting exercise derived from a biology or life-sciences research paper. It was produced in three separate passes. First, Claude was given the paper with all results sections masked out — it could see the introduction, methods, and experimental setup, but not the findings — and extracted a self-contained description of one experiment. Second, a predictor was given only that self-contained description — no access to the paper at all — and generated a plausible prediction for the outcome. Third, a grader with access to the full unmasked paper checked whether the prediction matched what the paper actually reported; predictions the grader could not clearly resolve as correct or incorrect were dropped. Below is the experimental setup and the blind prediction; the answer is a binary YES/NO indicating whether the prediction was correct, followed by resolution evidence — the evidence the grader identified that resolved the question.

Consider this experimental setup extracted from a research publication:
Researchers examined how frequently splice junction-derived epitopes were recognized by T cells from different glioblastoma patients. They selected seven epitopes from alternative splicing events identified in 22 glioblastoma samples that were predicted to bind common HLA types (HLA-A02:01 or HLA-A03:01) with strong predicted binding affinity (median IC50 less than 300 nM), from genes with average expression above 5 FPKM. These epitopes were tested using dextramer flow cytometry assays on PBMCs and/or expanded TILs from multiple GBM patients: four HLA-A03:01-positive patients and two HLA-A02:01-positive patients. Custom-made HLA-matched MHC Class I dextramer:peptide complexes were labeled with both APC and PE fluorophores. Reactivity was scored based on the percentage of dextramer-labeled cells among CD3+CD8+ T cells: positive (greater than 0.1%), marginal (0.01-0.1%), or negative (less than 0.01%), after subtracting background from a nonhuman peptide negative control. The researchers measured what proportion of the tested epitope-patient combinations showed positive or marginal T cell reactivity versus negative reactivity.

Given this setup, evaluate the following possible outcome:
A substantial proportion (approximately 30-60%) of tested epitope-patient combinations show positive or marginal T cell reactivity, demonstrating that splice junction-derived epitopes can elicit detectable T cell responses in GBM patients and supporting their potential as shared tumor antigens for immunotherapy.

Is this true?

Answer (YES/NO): NO